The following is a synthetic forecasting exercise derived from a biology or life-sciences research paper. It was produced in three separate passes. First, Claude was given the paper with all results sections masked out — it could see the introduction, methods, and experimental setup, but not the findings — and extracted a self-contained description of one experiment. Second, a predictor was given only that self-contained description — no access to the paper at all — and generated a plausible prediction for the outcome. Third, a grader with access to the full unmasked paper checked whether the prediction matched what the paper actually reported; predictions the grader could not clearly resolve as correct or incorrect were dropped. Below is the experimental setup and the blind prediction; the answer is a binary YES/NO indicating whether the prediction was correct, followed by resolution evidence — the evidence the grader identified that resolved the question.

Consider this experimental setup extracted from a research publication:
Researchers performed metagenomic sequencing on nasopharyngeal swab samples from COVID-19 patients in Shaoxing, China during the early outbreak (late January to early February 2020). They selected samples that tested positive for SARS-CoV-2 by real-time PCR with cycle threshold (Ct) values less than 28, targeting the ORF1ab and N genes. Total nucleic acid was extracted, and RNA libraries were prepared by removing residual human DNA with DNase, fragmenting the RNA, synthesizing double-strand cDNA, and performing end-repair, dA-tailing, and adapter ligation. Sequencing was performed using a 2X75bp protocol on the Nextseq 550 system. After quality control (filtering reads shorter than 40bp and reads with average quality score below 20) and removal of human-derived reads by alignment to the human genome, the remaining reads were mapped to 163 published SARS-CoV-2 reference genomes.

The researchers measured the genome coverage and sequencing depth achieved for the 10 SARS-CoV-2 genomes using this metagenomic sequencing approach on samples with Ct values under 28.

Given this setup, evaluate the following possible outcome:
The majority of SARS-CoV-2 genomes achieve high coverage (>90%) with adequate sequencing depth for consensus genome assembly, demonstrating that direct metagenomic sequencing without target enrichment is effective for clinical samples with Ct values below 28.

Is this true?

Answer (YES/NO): YES